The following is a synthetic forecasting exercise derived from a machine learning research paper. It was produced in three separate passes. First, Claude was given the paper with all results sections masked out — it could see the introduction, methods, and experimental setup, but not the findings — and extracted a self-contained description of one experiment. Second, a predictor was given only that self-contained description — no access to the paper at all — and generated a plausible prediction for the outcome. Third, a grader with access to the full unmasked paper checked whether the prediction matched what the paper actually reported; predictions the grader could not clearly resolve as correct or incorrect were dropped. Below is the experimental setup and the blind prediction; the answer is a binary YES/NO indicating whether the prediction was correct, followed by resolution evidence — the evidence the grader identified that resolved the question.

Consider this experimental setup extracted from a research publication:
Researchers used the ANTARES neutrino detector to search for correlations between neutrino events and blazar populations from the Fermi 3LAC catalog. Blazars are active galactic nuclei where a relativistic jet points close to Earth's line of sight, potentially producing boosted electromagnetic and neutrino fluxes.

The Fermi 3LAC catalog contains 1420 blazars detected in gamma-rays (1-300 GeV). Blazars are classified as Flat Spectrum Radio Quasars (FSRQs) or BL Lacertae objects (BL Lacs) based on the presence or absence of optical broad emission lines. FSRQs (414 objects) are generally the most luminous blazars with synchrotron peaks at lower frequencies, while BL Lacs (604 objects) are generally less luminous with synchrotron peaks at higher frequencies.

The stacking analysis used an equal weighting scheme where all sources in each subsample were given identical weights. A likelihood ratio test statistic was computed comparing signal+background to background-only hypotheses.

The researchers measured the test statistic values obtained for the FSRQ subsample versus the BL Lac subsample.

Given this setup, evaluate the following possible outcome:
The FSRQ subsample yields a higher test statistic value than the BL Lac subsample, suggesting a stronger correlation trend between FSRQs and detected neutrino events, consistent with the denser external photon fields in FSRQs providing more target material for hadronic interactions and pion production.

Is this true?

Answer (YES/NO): NO